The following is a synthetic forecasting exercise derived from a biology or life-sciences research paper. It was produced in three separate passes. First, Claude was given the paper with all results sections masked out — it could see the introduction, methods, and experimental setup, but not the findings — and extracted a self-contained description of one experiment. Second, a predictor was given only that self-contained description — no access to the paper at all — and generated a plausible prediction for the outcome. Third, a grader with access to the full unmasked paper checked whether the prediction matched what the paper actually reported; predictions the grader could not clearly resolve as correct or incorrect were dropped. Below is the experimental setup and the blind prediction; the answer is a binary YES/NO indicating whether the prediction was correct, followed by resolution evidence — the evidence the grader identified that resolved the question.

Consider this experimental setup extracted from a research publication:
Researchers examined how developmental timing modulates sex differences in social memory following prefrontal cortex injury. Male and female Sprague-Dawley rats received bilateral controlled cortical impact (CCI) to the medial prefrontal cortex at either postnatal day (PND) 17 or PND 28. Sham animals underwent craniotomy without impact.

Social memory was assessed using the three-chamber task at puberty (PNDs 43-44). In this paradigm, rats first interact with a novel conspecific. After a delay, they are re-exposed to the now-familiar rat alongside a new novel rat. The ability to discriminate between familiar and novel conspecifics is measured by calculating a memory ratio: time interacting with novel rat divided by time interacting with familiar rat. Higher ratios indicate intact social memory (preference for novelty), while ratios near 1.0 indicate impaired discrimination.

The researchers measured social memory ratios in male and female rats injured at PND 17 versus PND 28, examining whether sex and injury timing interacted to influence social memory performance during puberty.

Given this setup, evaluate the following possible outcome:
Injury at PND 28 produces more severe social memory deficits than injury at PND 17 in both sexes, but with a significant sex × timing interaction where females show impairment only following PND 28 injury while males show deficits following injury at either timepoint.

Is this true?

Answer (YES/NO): NO